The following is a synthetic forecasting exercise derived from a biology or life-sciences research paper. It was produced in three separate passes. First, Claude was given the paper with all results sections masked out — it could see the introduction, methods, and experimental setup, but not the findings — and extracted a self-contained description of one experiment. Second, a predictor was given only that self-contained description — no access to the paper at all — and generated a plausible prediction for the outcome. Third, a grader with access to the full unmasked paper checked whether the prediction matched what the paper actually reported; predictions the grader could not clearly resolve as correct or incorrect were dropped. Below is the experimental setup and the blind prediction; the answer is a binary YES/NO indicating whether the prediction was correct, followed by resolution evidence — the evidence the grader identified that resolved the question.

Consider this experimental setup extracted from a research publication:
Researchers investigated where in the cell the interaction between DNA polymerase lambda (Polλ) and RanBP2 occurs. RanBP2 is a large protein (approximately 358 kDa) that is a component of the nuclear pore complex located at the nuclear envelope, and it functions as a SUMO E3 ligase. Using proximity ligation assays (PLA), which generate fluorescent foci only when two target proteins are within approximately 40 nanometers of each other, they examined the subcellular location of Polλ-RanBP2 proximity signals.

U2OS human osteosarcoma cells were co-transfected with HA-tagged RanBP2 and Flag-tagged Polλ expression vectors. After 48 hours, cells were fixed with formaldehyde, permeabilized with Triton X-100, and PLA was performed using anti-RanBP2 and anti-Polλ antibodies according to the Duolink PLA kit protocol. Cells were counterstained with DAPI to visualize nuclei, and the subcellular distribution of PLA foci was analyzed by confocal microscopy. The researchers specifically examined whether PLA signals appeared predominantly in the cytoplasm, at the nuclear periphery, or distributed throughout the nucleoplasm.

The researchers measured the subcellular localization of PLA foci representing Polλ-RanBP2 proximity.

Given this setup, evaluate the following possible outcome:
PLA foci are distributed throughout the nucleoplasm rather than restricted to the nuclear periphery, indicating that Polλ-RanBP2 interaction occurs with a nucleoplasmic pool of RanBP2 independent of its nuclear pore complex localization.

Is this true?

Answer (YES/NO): NO